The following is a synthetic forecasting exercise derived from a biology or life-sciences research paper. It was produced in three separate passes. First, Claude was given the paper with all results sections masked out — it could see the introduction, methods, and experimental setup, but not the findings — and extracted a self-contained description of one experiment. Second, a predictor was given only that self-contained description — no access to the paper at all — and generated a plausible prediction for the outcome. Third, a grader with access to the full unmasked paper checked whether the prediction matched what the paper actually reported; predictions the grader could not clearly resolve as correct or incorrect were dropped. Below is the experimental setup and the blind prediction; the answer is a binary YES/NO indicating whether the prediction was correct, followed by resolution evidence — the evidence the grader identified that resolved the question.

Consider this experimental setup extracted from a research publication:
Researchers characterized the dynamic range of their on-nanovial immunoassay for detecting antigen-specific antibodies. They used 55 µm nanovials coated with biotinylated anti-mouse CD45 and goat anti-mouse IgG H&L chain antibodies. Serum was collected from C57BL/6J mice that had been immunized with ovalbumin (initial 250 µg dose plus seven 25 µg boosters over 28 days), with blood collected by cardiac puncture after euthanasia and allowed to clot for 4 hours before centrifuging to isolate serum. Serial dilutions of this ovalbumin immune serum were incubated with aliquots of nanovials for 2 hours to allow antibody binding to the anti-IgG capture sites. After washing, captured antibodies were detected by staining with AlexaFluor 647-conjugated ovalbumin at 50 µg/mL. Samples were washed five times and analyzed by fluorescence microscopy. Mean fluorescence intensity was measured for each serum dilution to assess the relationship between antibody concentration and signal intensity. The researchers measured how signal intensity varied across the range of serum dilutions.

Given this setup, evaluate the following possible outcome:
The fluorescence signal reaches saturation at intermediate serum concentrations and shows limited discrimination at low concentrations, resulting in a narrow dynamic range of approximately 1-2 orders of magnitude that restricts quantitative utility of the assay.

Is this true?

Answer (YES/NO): NO